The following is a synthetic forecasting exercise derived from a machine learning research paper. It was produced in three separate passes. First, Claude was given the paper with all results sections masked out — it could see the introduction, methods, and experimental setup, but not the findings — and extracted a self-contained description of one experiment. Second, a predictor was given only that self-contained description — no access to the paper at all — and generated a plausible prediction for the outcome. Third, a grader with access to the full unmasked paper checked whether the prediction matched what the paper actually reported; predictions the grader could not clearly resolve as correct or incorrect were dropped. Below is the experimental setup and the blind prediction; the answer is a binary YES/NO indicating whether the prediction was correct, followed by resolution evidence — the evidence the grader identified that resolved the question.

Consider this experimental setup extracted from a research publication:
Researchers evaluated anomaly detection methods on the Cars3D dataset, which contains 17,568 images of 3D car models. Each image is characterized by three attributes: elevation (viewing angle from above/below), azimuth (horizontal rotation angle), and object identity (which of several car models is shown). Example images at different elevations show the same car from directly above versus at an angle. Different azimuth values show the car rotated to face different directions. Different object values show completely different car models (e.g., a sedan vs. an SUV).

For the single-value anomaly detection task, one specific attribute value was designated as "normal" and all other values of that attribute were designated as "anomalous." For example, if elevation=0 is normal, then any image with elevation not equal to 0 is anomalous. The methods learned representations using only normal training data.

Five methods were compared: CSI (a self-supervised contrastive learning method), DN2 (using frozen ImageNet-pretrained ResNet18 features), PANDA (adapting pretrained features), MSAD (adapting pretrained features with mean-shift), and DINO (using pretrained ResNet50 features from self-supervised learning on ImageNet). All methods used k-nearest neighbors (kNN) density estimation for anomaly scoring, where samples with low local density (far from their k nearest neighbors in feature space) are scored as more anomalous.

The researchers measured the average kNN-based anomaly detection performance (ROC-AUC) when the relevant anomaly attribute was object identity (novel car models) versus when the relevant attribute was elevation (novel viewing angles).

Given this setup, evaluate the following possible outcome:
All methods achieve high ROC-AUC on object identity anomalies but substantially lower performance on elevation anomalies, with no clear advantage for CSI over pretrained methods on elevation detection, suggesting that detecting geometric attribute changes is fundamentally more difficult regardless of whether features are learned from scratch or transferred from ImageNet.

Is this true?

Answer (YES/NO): YES